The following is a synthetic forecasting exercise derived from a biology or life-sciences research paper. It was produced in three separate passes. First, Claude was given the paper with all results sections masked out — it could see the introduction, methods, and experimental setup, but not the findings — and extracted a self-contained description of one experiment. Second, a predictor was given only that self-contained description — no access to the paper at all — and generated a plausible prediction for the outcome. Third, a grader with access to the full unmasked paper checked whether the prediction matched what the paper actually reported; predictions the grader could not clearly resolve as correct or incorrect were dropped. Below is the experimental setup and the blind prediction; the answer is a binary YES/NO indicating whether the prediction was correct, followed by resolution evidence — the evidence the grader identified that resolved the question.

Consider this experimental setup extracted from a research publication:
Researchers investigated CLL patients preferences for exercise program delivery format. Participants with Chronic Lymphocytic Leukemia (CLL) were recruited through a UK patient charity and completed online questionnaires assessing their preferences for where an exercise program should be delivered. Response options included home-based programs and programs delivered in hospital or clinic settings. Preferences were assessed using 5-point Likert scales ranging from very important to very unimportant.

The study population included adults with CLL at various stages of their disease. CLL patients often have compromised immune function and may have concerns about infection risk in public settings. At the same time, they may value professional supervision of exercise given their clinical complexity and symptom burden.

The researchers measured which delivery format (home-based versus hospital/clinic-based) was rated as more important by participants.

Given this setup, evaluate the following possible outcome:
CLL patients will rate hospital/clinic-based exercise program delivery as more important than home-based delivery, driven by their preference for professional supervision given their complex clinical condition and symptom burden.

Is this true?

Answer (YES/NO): NO